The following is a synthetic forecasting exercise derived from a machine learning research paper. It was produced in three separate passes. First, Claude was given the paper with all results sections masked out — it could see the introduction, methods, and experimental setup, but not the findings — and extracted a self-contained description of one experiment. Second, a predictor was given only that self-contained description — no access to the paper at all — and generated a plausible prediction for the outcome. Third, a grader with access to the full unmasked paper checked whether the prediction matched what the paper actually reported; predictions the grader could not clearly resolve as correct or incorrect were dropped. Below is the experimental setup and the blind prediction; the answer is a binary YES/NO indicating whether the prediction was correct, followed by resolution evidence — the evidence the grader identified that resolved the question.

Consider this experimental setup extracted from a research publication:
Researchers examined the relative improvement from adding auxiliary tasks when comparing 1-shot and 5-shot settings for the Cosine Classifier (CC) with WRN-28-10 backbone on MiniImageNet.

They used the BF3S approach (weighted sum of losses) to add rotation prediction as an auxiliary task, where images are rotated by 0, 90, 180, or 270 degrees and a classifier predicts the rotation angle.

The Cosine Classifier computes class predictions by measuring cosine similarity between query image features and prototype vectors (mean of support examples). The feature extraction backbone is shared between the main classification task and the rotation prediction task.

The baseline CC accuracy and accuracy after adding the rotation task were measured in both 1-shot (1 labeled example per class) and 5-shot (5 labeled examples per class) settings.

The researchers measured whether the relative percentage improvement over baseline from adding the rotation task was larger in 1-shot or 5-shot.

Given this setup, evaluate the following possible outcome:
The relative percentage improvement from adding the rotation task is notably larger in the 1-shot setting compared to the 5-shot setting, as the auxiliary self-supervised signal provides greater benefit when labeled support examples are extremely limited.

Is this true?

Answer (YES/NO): YES